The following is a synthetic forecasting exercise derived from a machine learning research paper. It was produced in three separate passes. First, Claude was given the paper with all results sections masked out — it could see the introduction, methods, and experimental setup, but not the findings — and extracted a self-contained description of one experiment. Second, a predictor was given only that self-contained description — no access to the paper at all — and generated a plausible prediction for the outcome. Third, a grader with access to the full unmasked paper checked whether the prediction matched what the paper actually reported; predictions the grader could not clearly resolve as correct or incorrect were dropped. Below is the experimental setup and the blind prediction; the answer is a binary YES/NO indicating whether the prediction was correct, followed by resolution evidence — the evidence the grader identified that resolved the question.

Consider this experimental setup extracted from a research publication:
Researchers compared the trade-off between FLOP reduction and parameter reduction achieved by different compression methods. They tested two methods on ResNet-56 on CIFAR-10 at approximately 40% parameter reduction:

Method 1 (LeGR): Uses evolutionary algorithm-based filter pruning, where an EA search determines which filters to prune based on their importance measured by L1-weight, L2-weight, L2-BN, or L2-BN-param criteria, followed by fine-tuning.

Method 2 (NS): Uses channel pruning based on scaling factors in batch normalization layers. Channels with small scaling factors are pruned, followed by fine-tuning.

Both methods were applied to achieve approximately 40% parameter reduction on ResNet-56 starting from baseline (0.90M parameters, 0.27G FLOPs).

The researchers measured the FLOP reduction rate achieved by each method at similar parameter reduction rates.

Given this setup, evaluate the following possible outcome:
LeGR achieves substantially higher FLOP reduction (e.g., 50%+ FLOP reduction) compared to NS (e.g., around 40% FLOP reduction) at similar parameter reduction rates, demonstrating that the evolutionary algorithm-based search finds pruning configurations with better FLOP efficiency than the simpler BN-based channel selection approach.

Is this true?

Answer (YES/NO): NO